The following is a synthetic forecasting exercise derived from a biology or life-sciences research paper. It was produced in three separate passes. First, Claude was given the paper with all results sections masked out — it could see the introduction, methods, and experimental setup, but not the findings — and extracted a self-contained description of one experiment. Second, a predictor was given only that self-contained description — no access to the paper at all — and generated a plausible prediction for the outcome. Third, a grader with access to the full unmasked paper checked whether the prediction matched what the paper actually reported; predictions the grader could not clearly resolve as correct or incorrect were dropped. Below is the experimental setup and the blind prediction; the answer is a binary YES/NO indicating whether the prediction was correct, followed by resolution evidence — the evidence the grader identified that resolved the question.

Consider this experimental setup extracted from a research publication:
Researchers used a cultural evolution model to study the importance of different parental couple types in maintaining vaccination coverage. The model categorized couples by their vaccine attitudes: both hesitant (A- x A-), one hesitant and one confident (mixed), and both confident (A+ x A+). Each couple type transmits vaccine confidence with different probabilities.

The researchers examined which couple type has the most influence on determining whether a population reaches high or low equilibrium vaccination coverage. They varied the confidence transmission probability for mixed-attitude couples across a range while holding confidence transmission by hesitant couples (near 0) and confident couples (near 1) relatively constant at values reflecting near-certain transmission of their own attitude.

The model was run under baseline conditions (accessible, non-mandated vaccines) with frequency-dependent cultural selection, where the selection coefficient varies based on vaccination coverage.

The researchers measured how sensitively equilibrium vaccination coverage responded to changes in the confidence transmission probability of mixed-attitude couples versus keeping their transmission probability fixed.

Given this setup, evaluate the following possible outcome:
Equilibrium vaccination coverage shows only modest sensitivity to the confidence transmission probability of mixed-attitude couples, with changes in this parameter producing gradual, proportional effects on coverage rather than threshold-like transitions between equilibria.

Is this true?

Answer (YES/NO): NO